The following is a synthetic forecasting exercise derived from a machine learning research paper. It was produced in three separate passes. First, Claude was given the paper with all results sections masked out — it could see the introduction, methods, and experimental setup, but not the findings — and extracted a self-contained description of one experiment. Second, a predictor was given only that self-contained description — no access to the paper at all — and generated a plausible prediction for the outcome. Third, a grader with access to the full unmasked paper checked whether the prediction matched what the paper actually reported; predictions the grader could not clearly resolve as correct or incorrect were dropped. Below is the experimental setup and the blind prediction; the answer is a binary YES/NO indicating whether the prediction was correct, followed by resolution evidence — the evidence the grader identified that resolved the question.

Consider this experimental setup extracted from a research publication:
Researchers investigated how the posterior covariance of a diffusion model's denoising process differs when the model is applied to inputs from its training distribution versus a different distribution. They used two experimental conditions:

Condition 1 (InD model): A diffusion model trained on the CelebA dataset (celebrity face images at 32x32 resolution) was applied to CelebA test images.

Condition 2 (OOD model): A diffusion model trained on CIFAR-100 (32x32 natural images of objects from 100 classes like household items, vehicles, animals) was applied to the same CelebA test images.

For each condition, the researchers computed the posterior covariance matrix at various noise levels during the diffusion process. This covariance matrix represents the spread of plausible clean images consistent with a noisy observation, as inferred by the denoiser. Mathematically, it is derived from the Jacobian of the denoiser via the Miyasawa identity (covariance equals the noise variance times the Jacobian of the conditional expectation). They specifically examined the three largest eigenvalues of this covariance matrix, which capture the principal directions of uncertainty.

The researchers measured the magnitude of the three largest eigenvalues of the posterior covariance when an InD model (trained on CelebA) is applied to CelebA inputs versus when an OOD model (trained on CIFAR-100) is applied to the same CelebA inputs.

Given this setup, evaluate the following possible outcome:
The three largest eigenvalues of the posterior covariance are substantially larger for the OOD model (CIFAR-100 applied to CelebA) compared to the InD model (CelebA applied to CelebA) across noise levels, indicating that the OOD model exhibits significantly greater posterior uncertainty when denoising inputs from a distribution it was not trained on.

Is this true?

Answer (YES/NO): YES